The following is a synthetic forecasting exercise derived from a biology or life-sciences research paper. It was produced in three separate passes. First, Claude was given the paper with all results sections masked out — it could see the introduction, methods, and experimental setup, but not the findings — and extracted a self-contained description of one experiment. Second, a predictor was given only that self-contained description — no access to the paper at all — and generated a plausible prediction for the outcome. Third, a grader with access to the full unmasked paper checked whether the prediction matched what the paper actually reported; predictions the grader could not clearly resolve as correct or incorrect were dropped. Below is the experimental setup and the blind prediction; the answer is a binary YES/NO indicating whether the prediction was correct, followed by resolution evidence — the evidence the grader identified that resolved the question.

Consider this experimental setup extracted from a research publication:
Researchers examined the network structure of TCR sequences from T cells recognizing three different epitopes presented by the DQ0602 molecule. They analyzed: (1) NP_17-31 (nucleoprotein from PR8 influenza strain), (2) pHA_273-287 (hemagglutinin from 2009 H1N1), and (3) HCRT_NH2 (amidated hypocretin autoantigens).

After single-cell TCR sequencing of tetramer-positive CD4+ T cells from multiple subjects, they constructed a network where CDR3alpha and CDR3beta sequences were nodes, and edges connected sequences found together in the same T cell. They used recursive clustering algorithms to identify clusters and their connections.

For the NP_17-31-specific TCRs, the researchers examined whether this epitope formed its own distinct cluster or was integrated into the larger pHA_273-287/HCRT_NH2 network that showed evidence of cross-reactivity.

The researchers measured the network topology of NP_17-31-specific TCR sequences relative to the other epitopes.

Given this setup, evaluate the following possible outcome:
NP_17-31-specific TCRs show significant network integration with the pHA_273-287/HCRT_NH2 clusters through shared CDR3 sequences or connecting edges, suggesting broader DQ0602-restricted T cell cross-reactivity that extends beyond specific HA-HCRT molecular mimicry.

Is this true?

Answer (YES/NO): NO